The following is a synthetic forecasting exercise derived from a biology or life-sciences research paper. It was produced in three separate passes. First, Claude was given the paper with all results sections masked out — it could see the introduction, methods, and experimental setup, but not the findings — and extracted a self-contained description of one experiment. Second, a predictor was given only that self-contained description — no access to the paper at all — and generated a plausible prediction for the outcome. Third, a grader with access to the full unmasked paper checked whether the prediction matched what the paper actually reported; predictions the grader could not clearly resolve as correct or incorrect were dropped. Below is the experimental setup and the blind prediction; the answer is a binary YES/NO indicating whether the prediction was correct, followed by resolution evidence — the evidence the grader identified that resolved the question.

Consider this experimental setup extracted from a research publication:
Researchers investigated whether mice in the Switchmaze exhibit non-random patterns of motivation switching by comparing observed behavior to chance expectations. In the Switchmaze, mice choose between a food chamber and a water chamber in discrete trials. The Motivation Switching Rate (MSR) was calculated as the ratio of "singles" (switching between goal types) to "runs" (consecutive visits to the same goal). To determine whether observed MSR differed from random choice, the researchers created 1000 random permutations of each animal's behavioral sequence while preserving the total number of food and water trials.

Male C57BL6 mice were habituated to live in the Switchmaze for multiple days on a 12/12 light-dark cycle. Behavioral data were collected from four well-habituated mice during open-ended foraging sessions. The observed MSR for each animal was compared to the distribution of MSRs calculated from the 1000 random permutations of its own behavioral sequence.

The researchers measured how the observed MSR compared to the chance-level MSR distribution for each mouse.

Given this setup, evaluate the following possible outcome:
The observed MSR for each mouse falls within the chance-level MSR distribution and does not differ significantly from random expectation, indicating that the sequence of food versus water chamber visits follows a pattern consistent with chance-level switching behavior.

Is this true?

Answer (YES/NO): NO